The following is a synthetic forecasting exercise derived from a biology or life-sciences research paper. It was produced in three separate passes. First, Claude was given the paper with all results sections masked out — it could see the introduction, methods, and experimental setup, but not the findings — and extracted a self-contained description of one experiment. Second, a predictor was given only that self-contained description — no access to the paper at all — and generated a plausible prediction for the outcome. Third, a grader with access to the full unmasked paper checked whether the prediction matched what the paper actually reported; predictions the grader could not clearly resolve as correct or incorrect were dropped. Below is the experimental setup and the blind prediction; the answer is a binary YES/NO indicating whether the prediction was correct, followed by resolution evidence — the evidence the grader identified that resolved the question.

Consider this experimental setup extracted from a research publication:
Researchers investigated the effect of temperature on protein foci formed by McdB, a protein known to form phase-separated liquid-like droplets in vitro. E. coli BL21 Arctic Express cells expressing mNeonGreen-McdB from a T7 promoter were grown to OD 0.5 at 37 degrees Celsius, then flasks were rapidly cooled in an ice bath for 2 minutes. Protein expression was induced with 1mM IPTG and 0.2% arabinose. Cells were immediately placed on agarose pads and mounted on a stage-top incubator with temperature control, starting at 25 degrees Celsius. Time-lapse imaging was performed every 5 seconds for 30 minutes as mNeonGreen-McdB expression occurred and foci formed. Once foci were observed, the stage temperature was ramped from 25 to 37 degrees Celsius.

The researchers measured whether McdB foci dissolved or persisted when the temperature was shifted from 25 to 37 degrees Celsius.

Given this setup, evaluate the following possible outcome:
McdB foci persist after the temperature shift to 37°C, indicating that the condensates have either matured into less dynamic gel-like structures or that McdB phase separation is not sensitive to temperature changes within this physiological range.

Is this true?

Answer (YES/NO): NO